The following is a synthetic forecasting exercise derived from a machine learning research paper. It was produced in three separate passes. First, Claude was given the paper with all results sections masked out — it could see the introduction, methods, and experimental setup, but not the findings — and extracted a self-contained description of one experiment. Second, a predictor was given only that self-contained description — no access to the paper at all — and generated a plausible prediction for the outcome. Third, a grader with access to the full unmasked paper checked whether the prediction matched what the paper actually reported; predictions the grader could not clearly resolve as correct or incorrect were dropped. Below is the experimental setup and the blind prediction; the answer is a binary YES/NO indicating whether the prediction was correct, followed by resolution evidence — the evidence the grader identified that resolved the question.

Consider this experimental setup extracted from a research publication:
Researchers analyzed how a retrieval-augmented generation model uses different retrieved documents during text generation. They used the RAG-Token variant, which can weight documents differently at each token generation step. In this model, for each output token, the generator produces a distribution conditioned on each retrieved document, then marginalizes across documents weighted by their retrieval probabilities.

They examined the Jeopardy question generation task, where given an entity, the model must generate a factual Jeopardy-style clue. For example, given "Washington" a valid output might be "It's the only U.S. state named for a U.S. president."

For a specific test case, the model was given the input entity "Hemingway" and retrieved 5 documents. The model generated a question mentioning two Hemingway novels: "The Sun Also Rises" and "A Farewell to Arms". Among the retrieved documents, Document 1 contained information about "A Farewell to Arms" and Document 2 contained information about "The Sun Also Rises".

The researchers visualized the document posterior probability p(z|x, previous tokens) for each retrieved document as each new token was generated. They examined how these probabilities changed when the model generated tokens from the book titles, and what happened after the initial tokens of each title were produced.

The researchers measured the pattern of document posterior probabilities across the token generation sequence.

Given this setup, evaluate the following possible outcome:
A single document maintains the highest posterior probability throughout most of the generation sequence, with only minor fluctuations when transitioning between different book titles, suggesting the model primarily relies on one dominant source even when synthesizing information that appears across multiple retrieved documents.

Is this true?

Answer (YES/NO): NO